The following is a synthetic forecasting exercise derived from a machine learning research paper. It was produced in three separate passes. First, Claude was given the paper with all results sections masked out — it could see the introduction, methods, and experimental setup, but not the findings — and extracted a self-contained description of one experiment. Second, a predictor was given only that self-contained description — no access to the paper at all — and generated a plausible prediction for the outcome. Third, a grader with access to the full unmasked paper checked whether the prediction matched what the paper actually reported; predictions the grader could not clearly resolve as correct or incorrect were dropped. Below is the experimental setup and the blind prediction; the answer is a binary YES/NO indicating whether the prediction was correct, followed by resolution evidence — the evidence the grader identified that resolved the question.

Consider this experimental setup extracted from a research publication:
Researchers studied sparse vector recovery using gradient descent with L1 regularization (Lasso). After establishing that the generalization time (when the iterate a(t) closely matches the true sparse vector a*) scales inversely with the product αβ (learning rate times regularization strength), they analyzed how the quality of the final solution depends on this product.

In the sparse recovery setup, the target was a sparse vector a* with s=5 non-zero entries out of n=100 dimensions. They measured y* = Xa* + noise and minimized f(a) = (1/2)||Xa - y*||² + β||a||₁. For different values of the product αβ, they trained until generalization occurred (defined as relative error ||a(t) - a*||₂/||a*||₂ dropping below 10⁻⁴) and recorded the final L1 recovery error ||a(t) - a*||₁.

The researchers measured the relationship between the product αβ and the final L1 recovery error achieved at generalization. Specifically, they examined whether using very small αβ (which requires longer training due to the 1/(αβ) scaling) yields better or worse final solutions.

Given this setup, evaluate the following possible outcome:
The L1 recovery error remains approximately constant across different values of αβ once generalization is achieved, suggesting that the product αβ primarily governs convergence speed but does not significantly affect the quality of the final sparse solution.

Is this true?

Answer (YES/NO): NO